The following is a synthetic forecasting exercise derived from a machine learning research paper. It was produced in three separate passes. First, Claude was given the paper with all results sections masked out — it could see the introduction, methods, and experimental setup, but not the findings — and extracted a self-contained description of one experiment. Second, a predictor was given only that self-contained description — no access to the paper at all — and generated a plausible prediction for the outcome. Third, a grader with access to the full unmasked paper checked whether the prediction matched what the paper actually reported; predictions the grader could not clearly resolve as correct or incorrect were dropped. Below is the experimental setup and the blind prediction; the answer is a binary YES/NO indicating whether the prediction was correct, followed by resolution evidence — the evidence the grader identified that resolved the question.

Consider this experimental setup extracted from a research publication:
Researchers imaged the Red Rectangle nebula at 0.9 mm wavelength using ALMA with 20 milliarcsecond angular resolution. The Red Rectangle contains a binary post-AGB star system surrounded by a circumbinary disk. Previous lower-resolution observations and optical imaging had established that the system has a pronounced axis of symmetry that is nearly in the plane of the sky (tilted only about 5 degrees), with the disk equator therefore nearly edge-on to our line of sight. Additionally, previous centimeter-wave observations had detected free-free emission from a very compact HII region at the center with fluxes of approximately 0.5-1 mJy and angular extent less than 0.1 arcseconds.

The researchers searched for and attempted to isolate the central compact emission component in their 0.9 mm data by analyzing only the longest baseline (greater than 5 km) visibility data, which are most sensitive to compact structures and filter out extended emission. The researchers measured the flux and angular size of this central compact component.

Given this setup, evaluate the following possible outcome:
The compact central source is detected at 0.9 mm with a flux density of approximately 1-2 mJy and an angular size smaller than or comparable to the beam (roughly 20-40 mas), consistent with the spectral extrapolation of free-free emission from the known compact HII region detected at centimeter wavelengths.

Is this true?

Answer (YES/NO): NO